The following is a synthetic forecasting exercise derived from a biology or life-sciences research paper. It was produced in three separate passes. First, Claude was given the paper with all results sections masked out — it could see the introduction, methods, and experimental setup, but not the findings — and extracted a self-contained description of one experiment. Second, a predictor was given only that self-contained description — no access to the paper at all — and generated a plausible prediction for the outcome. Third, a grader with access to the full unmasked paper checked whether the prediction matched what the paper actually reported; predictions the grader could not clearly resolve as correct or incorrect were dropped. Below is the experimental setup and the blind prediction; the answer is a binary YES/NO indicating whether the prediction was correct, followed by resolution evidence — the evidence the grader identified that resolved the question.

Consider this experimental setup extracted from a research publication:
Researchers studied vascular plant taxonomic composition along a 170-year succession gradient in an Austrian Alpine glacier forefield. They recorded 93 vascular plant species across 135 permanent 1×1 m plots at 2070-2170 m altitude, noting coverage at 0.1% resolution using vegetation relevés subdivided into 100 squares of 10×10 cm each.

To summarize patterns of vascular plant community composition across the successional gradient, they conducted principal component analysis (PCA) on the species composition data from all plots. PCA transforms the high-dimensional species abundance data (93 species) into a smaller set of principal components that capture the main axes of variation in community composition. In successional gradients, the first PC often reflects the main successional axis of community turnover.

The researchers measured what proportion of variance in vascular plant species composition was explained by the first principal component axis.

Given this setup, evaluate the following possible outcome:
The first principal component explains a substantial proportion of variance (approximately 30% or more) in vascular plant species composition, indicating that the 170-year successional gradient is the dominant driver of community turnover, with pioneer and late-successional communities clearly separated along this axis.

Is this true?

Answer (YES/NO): NO